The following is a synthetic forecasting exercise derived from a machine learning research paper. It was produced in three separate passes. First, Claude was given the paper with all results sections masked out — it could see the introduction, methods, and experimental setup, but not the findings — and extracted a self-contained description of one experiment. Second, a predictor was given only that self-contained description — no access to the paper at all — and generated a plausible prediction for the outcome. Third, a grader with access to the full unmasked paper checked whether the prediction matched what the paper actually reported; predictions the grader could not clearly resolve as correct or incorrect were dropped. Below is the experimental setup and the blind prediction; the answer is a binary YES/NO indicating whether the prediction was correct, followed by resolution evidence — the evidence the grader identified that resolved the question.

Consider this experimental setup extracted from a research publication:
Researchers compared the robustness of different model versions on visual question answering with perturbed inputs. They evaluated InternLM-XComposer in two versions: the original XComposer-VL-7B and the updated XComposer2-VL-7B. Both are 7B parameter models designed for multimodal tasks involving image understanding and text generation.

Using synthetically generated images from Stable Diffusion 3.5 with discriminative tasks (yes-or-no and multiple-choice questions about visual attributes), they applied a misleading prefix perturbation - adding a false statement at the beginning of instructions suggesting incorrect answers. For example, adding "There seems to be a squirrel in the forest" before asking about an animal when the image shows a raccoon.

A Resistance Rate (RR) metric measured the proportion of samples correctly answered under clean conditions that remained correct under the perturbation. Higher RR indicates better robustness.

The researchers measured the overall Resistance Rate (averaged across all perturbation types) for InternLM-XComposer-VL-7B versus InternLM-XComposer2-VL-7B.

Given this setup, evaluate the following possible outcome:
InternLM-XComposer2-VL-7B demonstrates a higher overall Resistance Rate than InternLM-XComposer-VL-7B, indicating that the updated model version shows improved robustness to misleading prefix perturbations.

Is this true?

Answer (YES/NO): NO